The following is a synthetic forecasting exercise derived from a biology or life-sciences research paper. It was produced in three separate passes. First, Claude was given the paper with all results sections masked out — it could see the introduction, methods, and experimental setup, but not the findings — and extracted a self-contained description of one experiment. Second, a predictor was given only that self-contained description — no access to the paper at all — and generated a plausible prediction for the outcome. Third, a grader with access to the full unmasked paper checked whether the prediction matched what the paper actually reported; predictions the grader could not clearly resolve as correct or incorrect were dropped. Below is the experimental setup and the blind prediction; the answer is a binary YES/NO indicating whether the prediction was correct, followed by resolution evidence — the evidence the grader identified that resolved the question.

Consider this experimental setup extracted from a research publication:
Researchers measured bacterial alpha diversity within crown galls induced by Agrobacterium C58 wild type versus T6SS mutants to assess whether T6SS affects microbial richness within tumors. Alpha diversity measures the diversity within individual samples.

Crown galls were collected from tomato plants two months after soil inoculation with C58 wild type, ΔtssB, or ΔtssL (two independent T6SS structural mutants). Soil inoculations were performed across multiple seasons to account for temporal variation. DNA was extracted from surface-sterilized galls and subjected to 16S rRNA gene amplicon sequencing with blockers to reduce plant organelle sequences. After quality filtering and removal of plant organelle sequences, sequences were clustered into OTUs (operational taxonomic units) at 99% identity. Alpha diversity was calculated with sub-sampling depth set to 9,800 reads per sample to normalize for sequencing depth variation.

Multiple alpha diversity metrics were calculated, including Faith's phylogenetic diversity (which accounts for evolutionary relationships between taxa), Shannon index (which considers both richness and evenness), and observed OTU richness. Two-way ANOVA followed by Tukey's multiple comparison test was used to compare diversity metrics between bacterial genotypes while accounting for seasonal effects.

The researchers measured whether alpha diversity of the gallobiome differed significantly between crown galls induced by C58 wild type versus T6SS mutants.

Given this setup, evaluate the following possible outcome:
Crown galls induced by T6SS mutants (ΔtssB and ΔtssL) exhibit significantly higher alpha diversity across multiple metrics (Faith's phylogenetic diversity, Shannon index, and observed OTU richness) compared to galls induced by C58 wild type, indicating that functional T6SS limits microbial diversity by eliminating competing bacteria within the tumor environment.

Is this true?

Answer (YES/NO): NO